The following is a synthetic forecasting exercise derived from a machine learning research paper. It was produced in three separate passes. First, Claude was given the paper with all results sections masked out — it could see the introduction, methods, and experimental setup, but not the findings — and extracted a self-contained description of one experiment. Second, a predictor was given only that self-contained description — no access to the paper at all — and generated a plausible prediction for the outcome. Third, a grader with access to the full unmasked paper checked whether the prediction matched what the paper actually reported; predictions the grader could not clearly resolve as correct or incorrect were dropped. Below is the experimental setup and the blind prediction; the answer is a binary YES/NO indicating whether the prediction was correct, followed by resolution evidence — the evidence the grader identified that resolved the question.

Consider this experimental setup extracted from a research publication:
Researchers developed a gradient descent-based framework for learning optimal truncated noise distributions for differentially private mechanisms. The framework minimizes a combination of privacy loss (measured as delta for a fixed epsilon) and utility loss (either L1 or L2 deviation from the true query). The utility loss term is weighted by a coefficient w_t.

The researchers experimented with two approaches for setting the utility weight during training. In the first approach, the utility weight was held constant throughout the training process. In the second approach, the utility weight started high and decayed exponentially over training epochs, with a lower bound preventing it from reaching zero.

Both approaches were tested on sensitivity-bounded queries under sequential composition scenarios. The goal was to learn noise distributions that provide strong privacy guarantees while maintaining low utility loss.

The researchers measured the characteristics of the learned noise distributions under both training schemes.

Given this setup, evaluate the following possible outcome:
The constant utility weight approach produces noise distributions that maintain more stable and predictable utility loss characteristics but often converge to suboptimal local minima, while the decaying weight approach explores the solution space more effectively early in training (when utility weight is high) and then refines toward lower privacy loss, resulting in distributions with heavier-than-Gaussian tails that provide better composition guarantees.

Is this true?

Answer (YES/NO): NO